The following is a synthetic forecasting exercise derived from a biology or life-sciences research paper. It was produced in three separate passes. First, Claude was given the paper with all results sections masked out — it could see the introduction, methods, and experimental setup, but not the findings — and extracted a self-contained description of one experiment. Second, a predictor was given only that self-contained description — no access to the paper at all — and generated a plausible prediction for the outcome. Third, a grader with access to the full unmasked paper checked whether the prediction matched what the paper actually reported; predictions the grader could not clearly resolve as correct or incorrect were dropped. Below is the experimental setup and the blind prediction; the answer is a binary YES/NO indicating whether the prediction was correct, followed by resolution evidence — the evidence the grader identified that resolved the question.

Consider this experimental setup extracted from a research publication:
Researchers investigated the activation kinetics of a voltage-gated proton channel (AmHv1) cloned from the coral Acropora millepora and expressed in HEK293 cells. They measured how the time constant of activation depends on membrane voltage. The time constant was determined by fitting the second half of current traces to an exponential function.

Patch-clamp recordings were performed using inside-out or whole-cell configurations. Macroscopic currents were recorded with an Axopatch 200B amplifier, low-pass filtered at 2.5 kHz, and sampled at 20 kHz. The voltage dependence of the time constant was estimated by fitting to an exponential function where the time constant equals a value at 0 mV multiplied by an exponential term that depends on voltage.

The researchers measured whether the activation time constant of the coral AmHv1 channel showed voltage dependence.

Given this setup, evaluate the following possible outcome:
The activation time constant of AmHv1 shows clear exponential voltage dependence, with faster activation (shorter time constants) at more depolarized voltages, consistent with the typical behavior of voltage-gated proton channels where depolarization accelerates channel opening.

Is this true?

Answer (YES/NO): YES